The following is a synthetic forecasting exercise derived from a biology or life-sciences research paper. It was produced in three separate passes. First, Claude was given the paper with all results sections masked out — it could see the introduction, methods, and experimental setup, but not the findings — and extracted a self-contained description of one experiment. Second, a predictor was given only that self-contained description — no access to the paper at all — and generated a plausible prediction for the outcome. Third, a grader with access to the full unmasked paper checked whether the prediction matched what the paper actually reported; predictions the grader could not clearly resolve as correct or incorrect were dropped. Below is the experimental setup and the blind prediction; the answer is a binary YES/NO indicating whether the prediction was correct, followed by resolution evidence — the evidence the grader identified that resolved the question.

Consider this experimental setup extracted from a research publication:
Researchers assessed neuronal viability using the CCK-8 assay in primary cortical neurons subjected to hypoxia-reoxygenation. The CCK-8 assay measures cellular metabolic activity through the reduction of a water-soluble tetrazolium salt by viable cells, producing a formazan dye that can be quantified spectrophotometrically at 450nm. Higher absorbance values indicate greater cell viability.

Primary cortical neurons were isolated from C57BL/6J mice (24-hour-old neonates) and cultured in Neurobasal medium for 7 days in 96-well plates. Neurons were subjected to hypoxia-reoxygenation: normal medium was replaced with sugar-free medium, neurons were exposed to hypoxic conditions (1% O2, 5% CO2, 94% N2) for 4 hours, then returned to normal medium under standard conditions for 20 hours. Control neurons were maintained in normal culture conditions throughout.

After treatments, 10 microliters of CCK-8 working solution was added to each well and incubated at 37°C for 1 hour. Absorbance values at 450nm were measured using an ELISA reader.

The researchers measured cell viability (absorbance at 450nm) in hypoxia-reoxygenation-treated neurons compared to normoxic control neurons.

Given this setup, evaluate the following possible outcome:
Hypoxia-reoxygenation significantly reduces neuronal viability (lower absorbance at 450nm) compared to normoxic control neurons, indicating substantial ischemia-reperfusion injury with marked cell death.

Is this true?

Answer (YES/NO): YES